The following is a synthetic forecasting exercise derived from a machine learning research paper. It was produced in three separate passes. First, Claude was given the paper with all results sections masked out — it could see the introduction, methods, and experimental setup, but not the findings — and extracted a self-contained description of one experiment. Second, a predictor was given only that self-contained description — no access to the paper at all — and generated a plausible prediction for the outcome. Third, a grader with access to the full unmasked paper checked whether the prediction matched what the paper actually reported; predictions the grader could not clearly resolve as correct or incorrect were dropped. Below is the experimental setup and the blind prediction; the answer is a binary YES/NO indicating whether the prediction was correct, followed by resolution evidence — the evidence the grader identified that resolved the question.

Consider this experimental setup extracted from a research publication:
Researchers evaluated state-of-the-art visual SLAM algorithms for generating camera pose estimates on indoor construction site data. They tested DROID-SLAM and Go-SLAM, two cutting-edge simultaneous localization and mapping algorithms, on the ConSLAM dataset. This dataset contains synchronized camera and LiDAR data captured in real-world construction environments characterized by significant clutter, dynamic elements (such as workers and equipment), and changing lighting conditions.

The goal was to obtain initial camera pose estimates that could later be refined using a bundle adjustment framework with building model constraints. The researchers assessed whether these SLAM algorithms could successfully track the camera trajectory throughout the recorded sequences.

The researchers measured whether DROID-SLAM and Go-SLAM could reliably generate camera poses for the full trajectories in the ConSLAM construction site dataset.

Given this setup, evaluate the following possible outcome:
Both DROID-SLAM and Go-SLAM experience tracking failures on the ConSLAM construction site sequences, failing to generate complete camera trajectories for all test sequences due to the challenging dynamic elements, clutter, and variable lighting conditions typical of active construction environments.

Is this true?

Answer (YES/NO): YES